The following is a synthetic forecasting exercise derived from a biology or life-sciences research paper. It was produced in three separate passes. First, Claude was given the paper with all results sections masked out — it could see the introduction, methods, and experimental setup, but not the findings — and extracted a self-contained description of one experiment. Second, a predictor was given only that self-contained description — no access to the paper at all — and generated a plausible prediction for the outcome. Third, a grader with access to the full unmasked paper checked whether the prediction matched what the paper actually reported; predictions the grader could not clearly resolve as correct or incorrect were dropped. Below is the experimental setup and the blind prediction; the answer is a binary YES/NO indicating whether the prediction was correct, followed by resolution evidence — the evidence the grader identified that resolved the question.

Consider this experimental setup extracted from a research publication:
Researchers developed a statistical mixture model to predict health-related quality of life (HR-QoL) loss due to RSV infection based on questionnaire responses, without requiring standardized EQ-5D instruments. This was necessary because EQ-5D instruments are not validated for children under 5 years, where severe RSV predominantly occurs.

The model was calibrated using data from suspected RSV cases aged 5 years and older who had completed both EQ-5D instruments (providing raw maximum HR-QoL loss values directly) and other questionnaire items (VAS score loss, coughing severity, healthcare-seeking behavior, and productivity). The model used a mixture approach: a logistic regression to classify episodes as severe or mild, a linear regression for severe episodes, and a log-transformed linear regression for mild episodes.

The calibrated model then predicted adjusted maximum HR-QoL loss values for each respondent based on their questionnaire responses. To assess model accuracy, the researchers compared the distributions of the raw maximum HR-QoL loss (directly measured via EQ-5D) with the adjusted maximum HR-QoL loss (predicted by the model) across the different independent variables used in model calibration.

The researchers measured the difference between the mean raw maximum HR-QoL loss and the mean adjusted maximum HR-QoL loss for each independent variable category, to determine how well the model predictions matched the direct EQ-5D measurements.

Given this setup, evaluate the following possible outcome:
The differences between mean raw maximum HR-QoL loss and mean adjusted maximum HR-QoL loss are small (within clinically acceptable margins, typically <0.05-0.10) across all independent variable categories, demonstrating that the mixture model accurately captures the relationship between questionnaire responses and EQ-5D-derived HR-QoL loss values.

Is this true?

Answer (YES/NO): NO